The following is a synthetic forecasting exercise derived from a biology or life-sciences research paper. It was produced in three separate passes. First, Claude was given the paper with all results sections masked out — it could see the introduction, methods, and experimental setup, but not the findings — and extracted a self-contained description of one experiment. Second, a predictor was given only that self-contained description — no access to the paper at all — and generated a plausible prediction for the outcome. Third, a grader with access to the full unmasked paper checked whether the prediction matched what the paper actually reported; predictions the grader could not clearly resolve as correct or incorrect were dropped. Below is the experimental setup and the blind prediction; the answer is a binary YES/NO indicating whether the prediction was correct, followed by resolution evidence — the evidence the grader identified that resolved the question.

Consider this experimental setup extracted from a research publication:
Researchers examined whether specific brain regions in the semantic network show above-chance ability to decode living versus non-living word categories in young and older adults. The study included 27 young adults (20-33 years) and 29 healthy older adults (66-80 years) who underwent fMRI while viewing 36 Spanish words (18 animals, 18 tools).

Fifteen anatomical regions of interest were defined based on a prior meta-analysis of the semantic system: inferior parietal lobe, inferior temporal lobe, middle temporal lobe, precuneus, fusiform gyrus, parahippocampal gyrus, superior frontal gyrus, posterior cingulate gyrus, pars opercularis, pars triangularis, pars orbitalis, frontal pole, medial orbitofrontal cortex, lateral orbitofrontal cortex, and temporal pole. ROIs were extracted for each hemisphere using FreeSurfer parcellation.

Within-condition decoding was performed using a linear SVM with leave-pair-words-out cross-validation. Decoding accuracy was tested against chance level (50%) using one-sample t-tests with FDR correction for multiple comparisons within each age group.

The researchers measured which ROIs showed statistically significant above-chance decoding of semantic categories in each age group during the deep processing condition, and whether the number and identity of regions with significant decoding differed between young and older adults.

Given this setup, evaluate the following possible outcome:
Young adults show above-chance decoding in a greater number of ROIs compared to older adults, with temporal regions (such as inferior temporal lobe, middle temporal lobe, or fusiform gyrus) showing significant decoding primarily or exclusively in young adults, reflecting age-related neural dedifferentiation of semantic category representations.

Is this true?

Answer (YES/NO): NO